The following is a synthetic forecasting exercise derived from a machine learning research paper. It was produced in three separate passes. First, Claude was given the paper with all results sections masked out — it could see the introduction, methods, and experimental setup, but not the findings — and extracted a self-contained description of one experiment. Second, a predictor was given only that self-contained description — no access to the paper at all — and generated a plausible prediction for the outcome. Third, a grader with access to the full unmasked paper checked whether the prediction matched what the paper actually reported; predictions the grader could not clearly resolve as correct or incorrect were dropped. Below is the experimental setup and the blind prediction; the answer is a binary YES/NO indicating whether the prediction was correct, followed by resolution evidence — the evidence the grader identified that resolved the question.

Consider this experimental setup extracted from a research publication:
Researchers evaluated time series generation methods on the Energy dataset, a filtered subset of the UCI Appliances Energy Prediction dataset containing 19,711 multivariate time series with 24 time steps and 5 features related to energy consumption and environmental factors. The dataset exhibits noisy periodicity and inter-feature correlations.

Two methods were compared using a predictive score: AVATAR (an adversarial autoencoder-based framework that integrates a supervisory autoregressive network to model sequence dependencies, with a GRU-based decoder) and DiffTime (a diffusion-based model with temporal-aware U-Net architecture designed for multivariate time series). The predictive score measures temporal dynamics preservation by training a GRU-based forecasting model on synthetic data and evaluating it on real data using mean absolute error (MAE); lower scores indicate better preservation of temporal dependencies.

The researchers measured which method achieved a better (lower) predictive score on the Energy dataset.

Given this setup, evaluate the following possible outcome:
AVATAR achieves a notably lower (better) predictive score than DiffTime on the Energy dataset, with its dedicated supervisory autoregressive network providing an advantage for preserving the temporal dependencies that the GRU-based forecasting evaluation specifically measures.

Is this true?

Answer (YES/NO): YES